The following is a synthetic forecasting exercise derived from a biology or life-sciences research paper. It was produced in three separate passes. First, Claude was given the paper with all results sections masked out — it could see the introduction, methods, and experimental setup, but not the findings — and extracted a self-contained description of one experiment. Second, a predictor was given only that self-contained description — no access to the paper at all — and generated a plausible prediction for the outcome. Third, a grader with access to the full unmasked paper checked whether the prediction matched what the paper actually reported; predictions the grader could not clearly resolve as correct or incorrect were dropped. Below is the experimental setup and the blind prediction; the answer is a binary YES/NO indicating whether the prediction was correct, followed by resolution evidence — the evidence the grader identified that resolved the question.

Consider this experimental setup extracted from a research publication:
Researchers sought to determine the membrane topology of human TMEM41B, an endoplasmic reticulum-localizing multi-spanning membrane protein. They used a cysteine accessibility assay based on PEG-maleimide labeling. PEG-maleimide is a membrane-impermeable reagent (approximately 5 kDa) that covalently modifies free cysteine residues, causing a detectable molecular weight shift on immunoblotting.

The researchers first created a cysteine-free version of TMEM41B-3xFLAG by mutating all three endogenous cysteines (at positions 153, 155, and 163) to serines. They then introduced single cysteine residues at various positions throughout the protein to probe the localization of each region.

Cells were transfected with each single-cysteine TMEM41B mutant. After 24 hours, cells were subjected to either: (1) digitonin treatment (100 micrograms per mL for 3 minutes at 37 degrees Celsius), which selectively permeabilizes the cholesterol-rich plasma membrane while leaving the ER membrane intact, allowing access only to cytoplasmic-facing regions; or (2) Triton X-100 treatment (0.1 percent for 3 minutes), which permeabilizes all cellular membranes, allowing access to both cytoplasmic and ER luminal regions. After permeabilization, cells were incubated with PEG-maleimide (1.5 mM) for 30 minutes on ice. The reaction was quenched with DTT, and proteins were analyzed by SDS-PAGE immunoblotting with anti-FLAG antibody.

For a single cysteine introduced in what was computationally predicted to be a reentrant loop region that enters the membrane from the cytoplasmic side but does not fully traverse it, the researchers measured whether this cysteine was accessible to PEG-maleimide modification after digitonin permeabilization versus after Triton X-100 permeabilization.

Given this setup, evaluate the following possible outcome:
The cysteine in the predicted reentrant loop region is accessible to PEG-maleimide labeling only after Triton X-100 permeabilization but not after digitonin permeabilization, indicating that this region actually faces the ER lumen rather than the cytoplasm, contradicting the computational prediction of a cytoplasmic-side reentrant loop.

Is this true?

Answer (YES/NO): NO